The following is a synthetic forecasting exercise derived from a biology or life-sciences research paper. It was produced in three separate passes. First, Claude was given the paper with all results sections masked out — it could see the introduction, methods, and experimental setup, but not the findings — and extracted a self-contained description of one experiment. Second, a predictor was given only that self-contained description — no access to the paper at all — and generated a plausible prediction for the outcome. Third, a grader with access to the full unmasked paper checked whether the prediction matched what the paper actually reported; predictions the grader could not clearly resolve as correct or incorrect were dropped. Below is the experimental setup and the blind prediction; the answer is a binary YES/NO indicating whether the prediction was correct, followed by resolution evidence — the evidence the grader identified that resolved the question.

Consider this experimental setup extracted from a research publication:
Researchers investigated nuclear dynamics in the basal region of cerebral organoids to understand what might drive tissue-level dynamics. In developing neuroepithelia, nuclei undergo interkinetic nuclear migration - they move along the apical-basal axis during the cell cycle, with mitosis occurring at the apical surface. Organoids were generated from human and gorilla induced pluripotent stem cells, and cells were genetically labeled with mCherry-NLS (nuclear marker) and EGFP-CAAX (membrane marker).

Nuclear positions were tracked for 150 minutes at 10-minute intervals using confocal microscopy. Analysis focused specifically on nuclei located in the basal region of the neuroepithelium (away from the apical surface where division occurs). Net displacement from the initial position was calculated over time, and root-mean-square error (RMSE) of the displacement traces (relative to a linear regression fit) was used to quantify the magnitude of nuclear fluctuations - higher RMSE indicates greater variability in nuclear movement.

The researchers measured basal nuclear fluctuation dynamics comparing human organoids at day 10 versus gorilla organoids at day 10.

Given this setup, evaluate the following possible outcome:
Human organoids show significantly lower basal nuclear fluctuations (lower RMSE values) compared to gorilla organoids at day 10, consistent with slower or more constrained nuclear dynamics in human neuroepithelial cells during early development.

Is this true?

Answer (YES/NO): NO